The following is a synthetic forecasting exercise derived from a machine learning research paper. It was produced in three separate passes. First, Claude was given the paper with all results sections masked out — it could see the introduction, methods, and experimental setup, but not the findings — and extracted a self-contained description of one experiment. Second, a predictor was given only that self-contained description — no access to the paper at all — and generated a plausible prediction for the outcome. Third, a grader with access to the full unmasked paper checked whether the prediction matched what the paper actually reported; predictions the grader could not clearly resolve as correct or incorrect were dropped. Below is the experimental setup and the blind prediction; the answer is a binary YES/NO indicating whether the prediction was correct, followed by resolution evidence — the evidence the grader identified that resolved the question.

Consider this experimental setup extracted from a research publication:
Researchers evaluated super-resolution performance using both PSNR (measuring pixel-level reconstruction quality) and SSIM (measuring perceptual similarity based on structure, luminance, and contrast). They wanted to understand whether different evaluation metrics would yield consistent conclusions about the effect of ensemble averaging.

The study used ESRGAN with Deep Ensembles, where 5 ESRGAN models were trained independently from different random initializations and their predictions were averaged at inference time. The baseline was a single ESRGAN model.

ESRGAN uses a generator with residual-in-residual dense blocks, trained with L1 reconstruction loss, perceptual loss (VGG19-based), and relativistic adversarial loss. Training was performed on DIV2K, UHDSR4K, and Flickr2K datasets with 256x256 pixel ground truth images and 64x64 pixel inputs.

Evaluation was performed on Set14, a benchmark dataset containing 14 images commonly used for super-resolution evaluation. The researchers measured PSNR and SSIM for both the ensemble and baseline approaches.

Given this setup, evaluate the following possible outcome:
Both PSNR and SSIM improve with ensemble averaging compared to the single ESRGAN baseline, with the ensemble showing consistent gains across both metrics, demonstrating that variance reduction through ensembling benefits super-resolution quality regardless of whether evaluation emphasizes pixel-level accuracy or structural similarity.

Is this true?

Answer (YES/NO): NO